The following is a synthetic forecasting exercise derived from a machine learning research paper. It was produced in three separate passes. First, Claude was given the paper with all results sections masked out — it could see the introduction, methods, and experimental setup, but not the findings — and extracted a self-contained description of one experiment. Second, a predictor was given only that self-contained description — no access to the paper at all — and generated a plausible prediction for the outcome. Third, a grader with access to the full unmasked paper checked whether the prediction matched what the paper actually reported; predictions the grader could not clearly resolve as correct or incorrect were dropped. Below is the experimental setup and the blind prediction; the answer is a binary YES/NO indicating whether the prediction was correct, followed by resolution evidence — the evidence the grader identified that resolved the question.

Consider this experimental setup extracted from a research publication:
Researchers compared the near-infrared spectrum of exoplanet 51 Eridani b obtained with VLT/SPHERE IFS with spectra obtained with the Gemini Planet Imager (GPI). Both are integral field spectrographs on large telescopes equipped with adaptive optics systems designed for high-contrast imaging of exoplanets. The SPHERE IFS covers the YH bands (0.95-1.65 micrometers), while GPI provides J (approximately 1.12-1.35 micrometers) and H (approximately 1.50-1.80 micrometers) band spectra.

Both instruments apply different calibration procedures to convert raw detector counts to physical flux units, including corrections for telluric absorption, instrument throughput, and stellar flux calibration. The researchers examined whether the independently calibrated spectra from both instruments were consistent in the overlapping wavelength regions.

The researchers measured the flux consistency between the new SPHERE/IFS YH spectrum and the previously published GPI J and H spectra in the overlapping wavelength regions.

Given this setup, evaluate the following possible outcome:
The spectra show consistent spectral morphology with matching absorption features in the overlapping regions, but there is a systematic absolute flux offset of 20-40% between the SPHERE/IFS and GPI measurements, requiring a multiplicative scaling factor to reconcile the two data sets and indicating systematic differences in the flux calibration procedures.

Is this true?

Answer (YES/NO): NO